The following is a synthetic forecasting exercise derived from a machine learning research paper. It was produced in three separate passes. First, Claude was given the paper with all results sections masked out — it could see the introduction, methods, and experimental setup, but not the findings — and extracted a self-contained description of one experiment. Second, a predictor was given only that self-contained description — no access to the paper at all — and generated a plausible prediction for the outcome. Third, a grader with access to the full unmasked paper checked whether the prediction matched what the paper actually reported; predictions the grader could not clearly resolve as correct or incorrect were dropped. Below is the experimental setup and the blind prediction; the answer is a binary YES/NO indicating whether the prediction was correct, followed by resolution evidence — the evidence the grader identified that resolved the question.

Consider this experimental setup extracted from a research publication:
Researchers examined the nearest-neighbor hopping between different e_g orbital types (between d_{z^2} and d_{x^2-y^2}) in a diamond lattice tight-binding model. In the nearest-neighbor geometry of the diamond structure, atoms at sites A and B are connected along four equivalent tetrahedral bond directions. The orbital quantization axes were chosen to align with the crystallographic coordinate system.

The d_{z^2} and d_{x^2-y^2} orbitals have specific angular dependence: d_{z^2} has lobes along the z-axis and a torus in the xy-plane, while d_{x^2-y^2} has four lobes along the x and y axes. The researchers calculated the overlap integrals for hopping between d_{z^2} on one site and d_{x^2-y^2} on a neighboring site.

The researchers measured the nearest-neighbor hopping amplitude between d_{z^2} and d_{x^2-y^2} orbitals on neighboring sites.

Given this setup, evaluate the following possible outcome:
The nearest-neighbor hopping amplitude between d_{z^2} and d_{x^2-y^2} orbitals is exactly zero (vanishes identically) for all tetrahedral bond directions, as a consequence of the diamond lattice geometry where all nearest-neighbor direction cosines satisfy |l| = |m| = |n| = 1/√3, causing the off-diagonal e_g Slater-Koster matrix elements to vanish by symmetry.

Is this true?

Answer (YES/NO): YES